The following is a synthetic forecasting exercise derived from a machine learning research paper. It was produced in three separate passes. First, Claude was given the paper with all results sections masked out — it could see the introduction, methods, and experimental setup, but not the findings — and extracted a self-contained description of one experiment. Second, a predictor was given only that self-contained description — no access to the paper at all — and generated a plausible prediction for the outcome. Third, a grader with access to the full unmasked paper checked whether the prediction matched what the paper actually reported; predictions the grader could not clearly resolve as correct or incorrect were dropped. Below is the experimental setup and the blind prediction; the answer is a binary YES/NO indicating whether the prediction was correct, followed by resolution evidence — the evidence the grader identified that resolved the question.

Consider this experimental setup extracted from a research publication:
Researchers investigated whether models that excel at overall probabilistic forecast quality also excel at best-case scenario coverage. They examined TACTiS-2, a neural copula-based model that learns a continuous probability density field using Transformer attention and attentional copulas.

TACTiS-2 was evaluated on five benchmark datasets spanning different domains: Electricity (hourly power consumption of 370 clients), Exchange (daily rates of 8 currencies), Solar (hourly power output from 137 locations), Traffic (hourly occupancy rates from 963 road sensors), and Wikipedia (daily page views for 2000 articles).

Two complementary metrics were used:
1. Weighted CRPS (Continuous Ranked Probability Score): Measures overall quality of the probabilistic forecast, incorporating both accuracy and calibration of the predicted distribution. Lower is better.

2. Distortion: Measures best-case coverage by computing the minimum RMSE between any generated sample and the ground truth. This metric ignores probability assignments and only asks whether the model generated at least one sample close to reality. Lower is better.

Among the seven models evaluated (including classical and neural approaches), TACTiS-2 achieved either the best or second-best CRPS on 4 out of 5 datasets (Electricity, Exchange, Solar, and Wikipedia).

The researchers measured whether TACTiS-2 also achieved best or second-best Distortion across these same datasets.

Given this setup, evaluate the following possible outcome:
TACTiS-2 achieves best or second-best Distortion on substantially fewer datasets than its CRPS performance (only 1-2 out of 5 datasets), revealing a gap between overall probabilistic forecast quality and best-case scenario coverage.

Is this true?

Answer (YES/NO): YES